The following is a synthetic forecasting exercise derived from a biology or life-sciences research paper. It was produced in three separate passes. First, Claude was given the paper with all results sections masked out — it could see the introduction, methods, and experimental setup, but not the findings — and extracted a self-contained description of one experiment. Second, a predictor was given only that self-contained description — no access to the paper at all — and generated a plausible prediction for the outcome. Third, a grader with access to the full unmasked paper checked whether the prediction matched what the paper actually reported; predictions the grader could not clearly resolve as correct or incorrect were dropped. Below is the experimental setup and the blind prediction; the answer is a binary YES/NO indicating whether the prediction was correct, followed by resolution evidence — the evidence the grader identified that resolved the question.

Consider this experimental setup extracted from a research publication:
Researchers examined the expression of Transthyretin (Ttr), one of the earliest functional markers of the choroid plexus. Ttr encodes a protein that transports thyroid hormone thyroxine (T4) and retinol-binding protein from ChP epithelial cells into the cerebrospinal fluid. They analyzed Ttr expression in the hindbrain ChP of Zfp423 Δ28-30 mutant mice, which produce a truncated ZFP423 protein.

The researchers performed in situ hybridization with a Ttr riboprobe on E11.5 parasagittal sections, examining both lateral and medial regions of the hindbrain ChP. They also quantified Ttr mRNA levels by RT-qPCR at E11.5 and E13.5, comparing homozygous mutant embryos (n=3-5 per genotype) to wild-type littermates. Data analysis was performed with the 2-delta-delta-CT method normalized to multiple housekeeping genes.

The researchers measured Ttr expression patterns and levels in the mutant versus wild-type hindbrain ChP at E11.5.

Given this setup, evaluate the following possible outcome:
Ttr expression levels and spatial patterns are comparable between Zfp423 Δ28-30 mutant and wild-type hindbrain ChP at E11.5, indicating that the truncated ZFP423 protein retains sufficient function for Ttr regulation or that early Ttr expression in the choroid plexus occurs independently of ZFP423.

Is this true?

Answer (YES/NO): NO